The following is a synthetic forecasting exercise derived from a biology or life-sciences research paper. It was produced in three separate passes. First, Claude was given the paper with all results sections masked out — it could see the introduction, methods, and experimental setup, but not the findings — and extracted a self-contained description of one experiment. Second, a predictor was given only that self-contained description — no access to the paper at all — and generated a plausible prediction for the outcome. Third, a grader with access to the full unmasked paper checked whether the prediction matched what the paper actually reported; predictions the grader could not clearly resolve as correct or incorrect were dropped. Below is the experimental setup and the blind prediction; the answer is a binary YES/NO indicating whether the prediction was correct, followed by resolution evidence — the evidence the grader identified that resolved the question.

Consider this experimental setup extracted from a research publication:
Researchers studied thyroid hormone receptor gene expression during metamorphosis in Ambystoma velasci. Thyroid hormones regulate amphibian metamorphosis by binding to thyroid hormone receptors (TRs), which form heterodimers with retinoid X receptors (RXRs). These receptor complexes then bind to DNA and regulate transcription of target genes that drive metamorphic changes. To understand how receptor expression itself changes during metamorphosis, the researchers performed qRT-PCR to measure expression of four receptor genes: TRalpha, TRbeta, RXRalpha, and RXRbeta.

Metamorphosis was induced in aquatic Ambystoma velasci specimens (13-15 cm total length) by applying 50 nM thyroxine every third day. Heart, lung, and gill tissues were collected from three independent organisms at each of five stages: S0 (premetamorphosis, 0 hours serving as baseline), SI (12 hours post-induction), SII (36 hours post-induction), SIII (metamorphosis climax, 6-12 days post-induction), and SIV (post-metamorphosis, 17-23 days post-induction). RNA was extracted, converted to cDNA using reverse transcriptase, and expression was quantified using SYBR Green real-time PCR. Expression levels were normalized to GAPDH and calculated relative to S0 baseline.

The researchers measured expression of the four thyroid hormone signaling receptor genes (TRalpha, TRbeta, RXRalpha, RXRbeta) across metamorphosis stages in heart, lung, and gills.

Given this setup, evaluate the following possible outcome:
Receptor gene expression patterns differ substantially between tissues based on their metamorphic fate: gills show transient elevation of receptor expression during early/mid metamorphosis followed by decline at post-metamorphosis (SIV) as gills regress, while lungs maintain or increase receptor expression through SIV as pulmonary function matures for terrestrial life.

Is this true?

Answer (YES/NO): NO